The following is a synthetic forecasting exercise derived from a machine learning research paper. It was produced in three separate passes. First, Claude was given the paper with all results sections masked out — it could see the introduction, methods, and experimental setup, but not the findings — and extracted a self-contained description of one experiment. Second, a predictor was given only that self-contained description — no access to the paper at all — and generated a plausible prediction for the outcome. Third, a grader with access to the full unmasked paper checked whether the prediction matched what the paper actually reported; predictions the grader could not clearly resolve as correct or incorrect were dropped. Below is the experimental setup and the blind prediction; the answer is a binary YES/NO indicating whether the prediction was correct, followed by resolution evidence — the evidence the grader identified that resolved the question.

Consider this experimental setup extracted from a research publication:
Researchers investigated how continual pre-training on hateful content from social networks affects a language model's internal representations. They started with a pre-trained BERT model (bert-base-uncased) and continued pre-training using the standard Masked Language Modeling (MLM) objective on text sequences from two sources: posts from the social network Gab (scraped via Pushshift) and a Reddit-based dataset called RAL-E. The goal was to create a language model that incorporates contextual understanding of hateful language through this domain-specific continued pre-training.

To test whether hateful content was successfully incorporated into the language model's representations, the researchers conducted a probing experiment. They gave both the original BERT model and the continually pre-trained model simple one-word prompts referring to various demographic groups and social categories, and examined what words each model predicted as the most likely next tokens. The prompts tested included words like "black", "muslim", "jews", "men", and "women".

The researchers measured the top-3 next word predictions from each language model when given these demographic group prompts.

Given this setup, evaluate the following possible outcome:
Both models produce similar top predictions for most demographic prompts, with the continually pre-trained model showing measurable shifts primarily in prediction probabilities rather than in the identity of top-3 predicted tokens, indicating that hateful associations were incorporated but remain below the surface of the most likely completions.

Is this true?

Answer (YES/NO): NO